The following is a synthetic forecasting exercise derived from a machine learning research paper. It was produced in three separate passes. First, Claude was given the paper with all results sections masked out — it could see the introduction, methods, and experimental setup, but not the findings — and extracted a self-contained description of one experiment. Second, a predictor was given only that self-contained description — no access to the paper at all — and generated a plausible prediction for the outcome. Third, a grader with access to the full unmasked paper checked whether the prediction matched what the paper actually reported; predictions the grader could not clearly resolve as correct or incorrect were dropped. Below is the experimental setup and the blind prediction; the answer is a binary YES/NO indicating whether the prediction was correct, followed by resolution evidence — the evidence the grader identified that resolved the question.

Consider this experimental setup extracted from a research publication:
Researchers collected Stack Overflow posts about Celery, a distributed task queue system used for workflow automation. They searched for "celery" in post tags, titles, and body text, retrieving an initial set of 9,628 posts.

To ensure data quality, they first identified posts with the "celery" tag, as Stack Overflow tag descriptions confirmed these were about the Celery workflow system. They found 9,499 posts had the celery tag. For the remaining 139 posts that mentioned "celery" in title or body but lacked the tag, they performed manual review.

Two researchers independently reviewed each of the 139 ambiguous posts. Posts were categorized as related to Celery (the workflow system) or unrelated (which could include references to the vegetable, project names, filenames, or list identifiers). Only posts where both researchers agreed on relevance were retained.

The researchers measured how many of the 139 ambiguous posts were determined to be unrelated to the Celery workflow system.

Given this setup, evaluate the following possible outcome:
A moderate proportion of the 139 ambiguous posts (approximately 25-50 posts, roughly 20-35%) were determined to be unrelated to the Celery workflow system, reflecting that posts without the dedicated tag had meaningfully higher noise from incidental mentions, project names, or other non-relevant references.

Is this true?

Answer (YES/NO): NO